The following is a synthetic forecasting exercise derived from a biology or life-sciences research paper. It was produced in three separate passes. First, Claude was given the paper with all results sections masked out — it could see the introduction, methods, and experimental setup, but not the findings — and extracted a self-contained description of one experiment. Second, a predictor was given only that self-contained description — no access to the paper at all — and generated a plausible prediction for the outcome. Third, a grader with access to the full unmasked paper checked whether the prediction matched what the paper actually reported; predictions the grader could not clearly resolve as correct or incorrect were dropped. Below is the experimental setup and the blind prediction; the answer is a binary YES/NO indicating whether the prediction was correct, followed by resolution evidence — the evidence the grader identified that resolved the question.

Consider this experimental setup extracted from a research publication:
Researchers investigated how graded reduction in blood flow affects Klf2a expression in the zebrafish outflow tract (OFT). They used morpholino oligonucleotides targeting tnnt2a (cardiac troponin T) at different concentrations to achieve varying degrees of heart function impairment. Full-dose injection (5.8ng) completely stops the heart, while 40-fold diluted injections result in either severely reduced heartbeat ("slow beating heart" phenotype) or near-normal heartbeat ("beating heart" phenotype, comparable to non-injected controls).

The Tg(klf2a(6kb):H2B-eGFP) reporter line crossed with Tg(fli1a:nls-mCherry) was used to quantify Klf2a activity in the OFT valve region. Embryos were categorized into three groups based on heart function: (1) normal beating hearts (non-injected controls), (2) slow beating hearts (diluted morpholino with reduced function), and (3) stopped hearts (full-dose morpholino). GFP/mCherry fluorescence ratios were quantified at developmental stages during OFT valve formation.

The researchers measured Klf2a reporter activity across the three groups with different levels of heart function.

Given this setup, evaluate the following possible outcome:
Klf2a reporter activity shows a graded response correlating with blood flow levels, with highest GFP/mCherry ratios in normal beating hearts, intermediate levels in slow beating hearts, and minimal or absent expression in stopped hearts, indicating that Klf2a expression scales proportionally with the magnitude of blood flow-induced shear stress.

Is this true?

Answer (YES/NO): NO